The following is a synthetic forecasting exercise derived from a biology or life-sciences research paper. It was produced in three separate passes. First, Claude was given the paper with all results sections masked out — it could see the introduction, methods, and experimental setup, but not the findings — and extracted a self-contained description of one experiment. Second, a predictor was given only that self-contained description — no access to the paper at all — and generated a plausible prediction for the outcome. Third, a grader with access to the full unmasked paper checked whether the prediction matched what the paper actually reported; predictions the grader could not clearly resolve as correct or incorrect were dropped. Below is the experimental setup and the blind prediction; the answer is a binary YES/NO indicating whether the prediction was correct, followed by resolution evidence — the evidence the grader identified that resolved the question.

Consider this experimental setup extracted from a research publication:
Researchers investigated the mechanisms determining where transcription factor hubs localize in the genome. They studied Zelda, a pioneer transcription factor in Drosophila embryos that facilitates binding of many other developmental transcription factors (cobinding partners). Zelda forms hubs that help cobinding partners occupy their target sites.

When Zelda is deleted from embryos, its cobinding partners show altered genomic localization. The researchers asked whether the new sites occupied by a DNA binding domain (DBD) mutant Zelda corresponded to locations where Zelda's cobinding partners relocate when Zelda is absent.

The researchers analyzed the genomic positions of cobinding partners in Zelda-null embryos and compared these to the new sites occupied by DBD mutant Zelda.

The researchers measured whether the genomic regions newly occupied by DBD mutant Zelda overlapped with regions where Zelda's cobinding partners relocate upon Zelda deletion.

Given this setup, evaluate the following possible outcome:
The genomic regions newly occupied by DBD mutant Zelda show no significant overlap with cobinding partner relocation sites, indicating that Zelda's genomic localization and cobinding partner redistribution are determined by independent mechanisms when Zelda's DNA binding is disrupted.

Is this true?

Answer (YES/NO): NO